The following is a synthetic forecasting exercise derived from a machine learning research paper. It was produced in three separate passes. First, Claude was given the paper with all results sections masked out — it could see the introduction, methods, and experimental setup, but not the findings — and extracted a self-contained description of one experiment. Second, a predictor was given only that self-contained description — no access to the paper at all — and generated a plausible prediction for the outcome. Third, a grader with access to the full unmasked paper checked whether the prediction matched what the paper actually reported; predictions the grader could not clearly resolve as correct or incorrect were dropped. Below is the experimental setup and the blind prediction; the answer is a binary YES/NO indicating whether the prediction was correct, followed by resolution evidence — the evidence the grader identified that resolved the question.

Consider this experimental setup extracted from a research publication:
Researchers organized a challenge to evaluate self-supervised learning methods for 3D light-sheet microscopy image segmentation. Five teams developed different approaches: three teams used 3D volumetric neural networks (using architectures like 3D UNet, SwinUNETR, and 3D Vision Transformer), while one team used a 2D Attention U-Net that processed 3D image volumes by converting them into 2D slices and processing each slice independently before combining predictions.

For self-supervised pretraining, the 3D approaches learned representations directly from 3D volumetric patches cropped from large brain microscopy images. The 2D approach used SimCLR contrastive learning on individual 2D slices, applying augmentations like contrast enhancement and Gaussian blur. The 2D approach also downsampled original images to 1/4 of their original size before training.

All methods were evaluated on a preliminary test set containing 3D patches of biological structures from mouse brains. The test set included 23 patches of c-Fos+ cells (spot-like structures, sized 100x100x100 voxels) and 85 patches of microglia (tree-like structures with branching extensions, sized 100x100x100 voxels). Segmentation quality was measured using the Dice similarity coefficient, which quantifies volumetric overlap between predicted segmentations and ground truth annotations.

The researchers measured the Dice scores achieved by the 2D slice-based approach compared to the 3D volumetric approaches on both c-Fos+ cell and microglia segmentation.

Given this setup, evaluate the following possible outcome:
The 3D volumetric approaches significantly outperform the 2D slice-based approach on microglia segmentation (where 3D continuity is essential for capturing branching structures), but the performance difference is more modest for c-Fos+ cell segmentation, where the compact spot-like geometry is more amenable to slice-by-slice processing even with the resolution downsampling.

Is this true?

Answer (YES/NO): NO